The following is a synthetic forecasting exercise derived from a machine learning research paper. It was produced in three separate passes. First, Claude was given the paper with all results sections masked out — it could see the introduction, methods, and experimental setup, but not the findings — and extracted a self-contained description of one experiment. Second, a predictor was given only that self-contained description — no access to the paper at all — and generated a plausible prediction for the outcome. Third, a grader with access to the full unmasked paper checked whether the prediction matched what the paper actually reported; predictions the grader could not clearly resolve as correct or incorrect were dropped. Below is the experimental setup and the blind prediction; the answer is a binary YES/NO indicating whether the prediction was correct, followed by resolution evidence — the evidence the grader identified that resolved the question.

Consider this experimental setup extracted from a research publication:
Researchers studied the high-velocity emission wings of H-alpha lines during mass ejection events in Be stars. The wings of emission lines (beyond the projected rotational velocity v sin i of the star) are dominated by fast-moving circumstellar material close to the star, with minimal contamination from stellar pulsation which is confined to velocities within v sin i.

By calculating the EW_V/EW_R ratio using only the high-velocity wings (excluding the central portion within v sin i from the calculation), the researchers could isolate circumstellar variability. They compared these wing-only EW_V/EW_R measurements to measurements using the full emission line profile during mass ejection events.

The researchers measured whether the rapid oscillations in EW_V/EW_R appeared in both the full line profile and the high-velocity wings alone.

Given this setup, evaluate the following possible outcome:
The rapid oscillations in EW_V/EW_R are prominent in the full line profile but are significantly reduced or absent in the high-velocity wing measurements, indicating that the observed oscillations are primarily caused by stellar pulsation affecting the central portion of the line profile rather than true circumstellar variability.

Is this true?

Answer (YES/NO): NO